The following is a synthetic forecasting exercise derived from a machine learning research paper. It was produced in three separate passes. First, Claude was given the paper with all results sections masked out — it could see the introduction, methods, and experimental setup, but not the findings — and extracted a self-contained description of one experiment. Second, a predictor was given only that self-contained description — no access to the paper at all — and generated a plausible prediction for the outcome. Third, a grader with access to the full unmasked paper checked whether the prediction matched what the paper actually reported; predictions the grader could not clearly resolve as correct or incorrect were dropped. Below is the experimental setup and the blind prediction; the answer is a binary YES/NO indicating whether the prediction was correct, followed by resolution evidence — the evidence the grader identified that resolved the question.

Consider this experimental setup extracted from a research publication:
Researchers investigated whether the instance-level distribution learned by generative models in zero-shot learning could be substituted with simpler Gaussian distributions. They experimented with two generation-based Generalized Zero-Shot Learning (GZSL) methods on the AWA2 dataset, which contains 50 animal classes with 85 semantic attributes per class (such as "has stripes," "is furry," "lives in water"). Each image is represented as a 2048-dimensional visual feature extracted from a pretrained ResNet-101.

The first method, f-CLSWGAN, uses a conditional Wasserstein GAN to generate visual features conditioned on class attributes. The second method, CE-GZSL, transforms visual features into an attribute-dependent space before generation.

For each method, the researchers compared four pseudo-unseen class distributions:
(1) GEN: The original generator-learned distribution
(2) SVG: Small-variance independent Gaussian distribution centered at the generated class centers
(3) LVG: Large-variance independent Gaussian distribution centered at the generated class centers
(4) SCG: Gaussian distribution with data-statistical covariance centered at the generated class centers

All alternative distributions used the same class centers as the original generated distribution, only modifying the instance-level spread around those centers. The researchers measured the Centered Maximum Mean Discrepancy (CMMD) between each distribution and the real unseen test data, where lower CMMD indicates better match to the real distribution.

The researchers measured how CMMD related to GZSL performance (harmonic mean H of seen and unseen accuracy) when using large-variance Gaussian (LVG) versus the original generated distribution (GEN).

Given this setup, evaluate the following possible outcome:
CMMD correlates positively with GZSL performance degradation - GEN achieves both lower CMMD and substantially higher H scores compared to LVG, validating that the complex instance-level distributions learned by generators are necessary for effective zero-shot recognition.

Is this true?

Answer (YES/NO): NO